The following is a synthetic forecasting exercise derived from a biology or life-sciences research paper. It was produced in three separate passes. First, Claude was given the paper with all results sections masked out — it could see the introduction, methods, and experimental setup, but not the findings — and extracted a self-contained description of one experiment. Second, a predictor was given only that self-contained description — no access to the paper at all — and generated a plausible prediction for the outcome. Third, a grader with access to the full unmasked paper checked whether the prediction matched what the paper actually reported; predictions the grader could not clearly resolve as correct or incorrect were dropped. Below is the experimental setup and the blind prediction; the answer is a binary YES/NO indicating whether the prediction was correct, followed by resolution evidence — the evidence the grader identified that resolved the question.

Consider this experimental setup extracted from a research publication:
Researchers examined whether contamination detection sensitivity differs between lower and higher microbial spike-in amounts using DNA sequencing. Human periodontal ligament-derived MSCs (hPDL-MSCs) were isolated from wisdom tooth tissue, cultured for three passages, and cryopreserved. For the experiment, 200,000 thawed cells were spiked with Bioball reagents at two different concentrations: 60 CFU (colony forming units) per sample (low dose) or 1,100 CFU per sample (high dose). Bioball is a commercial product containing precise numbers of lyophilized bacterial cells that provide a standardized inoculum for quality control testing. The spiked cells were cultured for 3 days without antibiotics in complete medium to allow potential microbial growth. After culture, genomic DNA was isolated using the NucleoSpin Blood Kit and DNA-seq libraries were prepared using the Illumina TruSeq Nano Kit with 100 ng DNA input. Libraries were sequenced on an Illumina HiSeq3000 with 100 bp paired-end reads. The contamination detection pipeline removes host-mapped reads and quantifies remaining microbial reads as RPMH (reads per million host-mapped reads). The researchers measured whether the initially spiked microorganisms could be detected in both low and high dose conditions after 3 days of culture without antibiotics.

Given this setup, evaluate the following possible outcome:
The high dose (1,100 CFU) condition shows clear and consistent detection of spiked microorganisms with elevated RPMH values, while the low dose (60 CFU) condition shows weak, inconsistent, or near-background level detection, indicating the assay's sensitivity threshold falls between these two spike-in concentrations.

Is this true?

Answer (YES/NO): NO